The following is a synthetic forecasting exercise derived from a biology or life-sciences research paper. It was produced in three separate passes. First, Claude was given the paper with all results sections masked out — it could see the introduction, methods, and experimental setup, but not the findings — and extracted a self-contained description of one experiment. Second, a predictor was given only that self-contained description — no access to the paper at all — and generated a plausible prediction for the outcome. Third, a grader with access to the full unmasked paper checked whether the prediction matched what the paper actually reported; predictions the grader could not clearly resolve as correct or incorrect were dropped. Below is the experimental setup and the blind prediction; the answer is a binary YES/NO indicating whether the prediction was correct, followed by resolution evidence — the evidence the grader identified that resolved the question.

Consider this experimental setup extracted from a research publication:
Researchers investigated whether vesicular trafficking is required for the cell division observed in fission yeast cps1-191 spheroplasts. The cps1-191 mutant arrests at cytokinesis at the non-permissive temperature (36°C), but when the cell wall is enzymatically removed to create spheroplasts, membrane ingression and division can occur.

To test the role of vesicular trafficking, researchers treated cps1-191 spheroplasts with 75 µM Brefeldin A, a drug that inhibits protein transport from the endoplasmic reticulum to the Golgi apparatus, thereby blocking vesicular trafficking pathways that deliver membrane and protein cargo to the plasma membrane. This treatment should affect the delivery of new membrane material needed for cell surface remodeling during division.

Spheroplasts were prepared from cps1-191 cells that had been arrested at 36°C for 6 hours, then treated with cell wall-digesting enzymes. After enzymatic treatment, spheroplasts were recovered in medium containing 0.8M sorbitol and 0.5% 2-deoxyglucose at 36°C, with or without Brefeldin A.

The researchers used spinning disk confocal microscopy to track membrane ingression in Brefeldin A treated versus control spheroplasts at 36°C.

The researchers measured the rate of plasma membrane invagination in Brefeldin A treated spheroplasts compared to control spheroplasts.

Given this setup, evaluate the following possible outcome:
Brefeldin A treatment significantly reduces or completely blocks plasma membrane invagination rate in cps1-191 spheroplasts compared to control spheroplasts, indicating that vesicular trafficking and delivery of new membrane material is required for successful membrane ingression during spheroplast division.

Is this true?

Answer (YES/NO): YES